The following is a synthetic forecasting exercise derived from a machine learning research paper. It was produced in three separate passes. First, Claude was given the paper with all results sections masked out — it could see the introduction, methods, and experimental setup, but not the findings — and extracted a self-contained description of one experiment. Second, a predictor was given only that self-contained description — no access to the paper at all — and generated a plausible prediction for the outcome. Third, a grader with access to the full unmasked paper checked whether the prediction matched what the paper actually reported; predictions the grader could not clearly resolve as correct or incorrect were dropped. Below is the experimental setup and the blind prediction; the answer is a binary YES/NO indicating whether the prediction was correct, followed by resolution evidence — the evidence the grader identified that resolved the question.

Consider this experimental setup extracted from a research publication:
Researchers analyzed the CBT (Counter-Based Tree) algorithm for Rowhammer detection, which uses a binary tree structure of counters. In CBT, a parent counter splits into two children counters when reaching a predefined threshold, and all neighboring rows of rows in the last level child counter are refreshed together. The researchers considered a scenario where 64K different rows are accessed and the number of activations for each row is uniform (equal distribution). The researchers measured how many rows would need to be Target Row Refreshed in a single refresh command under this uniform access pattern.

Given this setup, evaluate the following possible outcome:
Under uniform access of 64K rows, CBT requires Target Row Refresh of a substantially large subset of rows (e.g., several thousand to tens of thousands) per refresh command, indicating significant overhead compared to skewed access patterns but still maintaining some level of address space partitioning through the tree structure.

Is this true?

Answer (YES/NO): YES